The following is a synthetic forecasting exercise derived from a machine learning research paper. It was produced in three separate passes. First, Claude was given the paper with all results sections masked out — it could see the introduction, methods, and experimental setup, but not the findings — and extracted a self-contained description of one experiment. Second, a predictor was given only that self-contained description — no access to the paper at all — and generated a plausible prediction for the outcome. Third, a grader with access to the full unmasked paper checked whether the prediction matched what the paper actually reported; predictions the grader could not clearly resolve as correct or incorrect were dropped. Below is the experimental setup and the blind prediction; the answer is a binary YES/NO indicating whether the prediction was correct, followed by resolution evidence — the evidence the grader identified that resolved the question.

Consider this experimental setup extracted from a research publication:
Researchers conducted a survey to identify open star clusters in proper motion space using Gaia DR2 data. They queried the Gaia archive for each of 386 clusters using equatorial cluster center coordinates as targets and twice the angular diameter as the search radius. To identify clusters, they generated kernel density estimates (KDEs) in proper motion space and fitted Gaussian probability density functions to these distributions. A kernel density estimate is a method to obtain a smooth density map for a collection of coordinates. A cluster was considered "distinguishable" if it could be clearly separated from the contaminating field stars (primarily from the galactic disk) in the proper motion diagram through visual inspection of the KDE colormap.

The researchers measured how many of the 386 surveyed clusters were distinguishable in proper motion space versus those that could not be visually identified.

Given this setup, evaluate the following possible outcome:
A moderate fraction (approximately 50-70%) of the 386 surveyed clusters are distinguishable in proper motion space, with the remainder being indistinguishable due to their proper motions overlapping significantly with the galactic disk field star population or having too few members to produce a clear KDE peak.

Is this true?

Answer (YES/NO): YES